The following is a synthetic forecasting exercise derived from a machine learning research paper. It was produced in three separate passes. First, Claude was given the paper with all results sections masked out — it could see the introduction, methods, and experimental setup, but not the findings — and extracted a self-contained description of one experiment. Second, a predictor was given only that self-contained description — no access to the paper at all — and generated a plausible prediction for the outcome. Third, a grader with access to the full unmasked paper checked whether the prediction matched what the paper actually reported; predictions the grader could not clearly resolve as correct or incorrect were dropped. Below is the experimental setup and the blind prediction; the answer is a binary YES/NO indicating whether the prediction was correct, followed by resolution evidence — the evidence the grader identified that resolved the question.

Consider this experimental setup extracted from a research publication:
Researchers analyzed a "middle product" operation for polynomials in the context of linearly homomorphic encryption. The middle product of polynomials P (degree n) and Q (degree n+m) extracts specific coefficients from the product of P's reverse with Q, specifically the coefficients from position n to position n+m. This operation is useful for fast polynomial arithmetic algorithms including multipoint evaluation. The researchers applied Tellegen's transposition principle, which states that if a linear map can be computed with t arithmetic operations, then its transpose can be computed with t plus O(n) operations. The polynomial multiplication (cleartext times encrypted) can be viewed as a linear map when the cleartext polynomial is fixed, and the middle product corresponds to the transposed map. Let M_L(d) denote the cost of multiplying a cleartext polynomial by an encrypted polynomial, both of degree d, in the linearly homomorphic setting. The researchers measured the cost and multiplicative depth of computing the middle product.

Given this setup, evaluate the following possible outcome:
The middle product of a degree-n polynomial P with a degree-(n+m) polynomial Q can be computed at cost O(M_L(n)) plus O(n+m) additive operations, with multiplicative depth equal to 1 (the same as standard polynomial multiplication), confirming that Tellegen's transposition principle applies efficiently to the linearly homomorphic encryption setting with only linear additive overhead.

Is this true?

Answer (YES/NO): NO